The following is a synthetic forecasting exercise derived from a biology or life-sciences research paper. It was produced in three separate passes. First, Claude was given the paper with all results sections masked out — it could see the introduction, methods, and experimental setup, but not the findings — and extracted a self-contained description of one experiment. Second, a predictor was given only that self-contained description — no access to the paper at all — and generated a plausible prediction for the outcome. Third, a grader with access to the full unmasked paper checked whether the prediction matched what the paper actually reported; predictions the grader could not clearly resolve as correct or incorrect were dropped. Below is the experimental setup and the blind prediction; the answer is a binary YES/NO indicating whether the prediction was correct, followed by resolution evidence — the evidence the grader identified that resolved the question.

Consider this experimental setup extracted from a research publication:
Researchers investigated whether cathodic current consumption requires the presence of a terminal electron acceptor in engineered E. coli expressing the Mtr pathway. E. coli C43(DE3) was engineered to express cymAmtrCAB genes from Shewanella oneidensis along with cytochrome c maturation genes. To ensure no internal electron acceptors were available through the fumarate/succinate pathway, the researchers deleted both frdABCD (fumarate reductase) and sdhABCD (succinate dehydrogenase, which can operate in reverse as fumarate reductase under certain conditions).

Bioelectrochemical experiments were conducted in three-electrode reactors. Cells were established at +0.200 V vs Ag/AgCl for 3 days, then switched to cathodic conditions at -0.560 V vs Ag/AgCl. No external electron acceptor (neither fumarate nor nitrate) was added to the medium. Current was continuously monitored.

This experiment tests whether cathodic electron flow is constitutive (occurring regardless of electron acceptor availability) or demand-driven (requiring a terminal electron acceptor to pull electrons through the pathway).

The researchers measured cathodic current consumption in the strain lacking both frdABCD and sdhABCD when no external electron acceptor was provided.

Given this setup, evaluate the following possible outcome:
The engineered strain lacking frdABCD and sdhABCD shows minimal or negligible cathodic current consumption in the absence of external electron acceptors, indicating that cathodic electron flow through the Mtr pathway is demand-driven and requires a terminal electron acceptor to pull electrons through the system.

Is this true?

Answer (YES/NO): YES